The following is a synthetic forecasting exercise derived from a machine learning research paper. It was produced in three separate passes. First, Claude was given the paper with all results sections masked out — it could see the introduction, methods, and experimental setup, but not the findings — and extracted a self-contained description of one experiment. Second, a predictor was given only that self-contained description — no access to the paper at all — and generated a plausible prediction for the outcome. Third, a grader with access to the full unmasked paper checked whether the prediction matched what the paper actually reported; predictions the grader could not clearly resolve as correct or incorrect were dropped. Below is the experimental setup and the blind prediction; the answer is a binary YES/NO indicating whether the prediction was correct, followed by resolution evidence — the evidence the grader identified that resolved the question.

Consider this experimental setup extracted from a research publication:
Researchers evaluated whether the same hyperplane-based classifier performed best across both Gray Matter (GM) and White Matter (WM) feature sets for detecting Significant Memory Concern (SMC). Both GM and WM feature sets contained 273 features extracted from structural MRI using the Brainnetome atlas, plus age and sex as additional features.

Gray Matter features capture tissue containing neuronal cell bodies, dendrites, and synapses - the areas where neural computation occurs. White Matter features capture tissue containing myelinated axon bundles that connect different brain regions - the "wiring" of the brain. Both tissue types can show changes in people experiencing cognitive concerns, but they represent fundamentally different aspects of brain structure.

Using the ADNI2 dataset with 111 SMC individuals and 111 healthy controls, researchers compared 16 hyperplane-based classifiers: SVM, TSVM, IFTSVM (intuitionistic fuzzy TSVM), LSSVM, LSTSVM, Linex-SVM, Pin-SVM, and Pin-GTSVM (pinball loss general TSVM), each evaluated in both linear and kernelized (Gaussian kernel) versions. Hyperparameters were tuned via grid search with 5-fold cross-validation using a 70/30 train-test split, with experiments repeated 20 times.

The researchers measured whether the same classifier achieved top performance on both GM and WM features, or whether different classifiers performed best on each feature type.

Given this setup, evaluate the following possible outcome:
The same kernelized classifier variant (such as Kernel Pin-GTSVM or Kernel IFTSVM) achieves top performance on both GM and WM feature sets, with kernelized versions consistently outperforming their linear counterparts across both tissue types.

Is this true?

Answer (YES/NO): NO